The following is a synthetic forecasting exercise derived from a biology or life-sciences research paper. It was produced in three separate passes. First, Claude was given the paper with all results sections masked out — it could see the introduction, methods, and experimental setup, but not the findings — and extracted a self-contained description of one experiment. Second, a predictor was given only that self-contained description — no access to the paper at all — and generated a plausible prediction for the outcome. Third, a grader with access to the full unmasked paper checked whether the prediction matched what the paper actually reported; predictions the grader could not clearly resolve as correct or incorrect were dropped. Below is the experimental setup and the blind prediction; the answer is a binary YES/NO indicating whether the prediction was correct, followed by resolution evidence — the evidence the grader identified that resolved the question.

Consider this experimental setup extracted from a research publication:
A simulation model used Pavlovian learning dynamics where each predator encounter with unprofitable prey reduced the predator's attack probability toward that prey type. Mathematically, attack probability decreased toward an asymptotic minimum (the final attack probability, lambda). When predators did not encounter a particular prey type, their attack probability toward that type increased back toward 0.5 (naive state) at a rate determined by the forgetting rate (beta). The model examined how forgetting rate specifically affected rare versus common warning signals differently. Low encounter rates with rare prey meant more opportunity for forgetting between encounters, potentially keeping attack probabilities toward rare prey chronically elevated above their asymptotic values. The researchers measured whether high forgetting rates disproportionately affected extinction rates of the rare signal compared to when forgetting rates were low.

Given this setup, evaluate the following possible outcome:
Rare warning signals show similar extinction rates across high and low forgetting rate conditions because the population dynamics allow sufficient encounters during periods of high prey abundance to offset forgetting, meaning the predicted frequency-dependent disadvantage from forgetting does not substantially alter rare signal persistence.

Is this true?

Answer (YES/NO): NO